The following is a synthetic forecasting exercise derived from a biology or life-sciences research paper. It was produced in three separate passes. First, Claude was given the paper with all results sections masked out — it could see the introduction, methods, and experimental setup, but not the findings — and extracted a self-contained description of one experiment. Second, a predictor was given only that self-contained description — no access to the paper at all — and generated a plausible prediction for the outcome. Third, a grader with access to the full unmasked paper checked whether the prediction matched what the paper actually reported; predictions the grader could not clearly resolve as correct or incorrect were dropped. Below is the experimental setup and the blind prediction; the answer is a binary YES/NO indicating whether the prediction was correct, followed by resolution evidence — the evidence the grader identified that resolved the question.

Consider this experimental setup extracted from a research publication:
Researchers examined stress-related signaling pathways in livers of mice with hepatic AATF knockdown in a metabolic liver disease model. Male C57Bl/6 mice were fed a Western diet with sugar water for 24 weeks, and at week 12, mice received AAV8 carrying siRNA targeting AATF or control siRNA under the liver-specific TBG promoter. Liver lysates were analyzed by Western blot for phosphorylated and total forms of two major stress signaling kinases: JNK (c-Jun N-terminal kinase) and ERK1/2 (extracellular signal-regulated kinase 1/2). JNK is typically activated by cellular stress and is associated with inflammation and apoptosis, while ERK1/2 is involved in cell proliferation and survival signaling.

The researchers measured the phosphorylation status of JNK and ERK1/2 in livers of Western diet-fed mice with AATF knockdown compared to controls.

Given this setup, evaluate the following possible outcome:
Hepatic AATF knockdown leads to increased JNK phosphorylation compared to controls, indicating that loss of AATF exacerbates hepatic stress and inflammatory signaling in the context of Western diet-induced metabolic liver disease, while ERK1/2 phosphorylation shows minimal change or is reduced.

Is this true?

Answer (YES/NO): NO